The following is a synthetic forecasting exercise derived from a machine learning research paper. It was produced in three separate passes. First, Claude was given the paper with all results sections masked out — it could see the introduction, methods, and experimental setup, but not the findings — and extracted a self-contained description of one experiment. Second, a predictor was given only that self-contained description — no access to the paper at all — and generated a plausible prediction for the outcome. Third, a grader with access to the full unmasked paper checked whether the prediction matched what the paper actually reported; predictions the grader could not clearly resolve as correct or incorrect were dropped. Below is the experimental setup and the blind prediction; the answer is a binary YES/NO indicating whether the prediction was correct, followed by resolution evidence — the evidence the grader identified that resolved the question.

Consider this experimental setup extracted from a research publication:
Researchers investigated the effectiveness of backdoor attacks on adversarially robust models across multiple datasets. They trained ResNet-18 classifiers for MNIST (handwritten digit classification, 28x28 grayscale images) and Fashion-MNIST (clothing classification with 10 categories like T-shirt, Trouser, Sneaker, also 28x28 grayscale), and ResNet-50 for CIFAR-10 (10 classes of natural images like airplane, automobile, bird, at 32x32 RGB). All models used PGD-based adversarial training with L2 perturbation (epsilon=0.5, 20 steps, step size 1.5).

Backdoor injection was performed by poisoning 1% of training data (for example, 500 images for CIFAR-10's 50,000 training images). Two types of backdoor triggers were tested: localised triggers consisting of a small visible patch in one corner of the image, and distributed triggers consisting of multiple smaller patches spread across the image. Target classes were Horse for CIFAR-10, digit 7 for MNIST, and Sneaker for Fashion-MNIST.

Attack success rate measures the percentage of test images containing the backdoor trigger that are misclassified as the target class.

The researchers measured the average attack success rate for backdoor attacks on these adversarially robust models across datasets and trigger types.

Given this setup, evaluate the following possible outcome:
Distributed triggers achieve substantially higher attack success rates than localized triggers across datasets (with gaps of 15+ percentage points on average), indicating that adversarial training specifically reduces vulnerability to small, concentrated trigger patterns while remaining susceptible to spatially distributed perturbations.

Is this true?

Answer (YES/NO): NO